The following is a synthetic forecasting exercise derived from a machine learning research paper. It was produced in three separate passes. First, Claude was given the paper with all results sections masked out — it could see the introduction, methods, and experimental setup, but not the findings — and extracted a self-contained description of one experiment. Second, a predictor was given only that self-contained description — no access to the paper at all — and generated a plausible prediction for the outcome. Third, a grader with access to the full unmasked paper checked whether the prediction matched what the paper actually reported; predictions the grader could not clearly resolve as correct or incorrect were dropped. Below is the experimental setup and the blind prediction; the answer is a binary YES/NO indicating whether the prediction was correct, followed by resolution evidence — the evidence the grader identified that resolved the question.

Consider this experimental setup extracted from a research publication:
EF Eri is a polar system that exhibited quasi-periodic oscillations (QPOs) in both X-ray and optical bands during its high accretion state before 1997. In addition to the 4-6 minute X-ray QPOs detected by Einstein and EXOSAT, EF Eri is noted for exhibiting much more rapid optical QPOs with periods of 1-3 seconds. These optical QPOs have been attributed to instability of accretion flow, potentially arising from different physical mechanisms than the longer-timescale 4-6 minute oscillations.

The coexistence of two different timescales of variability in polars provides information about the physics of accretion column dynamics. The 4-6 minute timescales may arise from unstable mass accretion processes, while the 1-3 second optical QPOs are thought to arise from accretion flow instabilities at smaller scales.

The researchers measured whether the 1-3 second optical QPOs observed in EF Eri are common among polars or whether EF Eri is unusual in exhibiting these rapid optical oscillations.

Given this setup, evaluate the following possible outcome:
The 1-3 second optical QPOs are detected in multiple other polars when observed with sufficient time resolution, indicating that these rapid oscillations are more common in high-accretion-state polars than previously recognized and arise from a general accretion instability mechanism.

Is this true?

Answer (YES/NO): NO